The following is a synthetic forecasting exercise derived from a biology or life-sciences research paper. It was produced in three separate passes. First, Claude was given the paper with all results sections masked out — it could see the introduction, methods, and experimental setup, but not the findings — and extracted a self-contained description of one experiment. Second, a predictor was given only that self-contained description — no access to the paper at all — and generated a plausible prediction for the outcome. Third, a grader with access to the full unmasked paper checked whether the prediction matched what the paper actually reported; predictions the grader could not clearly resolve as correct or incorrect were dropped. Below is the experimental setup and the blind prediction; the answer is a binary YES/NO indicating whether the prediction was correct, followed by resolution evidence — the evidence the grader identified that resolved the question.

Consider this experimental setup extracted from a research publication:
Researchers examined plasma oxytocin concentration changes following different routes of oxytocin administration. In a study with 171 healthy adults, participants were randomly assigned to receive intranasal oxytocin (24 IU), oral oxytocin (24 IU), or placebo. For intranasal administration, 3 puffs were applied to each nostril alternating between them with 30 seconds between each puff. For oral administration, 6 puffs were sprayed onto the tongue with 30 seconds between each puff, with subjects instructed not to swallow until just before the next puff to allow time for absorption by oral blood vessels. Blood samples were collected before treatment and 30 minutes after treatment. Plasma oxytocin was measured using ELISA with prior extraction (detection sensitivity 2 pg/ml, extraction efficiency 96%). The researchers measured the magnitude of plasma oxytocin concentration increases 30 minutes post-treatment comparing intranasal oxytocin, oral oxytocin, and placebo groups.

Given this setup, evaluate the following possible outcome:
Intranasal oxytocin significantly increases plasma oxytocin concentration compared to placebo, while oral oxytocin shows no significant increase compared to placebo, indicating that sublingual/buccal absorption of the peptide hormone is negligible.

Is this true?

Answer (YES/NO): NO